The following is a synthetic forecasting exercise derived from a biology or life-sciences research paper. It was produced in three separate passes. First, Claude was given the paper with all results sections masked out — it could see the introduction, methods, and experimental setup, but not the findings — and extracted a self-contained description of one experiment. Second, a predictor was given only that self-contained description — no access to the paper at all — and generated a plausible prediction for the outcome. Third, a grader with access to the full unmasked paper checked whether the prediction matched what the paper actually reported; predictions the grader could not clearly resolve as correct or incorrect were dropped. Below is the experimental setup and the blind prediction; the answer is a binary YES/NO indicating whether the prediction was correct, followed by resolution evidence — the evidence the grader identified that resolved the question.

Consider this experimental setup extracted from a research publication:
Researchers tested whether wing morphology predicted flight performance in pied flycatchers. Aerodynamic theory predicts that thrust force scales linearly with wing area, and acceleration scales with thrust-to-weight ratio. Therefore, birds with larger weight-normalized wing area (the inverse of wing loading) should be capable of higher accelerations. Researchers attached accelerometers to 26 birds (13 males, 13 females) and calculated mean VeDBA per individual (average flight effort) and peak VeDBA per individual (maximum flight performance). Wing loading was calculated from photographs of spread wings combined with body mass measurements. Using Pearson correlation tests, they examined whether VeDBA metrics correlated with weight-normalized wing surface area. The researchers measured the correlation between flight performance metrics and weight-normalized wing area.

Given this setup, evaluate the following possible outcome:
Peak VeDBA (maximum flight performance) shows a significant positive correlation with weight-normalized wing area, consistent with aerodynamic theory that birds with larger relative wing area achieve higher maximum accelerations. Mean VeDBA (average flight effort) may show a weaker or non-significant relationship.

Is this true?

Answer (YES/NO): NO